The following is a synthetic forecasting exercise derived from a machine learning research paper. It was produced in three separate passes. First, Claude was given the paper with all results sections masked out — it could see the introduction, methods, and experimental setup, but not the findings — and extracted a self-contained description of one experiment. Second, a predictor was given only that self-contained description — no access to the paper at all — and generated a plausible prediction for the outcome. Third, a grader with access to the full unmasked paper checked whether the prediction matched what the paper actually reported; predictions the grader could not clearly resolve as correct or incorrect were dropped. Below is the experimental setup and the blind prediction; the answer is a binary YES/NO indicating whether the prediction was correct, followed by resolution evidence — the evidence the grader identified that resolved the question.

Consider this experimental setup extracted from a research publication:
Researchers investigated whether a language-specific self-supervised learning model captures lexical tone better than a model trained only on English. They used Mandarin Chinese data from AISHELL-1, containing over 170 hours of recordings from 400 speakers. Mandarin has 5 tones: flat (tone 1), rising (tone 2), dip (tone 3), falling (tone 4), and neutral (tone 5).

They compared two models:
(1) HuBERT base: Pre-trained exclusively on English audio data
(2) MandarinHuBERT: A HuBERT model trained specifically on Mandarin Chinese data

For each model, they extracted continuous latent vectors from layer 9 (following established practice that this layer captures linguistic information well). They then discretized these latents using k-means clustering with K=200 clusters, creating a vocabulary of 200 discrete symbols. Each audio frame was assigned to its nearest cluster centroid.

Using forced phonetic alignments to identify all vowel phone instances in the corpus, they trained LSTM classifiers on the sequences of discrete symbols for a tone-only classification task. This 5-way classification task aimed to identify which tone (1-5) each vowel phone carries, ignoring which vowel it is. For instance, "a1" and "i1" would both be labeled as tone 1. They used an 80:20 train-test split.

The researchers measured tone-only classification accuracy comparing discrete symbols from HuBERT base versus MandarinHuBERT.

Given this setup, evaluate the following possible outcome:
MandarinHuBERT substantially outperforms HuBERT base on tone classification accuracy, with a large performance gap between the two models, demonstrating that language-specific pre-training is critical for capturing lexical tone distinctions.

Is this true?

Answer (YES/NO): NO